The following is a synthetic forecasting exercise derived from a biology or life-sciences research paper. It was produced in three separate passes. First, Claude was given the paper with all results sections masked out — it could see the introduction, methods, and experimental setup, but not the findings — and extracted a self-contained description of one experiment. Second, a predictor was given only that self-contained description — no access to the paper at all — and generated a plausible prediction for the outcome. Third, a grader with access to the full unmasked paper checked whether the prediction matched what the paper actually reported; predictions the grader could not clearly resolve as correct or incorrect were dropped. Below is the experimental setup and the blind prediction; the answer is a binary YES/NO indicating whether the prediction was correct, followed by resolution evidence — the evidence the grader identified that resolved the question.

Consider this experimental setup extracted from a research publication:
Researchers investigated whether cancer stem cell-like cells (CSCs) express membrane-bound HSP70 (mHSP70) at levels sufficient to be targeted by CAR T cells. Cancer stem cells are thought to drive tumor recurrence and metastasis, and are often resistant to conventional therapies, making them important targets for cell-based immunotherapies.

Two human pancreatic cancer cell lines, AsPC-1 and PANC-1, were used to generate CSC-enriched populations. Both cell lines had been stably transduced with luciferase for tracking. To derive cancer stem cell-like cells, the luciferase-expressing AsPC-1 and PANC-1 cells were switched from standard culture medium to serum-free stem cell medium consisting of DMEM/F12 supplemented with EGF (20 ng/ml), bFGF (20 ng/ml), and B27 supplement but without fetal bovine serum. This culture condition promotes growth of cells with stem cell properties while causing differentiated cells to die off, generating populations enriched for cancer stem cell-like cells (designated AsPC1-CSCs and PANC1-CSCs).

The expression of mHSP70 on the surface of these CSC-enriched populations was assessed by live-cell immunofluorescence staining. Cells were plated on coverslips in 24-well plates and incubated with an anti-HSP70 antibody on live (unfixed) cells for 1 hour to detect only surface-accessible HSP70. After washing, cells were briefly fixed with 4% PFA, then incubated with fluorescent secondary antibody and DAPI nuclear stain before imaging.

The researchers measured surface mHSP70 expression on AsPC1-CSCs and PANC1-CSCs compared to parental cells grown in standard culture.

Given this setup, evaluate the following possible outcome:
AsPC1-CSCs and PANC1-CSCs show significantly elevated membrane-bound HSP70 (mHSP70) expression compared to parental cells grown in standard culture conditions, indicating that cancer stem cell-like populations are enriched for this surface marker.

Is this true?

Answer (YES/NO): NO